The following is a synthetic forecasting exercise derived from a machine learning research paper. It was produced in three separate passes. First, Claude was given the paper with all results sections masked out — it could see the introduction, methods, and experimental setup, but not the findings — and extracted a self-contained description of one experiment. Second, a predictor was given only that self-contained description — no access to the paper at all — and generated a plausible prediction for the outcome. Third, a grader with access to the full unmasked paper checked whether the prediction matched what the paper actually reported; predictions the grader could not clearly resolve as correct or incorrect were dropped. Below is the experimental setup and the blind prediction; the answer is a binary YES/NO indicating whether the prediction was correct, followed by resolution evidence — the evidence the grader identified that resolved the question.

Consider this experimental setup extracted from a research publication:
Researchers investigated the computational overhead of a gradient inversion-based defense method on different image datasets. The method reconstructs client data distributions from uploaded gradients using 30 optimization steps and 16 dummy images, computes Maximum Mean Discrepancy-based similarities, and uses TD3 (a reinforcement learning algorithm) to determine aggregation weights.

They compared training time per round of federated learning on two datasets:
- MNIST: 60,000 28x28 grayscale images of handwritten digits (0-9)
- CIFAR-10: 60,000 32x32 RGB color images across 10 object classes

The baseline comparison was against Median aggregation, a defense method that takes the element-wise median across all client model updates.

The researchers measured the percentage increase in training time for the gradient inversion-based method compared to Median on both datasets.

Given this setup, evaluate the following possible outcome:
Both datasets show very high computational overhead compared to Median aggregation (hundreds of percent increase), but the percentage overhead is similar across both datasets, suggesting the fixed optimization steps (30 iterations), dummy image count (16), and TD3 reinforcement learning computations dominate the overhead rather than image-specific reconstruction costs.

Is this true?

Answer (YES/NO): NO